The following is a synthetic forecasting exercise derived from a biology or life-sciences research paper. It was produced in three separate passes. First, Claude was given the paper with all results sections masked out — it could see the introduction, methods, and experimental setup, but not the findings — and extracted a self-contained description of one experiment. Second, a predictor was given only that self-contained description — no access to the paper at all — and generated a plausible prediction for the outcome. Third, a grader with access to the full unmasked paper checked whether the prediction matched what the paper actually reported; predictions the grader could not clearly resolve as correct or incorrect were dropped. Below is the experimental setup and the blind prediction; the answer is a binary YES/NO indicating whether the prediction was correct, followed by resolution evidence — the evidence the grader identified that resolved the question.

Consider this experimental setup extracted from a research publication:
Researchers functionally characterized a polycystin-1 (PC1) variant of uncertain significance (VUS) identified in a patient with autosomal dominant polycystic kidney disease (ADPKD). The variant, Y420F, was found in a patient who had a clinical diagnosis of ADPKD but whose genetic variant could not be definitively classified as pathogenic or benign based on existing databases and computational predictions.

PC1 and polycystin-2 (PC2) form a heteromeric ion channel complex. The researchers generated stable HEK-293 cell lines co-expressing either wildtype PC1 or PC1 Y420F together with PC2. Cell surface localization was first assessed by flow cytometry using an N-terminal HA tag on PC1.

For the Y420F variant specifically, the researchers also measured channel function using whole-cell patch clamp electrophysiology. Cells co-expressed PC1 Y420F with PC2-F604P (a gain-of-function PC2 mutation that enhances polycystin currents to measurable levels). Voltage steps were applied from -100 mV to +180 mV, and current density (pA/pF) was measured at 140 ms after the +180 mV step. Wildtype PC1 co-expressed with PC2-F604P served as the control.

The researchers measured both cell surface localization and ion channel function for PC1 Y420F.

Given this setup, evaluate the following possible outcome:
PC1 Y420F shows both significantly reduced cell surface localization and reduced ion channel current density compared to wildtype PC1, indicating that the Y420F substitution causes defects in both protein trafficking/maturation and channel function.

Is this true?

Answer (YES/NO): YES